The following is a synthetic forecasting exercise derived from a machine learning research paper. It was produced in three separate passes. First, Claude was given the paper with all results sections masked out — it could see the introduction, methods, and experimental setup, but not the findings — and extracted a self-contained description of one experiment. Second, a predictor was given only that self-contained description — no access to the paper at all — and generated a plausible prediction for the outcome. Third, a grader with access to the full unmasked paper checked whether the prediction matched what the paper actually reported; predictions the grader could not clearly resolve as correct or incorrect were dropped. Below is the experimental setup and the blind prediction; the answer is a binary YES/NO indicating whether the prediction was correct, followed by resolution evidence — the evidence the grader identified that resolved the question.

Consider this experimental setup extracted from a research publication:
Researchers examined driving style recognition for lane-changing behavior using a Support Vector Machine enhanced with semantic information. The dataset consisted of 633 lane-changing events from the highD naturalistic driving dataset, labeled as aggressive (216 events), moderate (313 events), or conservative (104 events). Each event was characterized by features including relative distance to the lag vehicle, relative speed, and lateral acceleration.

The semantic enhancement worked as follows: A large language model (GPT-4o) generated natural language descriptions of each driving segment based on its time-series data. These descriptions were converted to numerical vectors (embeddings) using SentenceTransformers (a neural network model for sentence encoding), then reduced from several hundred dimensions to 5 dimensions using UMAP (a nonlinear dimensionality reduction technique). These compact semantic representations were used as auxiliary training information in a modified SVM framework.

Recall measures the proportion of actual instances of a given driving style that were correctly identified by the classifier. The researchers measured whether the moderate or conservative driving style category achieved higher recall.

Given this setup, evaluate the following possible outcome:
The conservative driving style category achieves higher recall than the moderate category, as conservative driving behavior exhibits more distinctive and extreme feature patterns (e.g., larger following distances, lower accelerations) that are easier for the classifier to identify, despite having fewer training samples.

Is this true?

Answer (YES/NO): NO